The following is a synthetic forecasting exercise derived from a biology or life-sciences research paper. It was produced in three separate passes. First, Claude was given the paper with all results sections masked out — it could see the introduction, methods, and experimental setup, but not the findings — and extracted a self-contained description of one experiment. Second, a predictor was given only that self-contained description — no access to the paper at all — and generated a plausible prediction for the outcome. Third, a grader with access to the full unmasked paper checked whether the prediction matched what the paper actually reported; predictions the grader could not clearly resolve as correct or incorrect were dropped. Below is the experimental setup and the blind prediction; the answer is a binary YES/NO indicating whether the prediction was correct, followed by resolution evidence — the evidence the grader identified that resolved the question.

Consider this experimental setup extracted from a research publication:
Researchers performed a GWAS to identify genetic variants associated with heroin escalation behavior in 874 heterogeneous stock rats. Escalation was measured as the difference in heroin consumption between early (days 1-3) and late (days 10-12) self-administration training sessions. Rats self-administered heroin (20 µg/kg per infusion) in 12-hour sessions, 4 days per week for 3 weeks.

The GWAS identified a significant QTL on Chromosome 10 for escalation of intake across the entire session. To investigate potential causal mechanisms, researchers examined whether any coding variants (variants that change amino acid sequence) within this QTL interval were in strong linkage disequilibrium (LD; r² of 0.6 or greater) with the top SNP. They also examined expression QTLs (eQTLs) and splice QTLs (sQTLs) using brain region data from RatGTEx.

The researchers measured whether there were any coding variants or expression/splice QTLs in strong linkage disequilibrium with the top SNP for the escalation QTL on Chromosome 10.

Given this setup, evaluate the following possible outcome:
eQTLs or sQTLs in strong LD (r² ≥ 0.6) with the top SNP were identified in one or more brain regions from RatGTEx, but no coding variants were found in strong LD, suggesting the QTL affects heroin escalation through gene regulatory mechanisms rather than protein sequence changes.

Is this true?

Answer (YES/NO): NO